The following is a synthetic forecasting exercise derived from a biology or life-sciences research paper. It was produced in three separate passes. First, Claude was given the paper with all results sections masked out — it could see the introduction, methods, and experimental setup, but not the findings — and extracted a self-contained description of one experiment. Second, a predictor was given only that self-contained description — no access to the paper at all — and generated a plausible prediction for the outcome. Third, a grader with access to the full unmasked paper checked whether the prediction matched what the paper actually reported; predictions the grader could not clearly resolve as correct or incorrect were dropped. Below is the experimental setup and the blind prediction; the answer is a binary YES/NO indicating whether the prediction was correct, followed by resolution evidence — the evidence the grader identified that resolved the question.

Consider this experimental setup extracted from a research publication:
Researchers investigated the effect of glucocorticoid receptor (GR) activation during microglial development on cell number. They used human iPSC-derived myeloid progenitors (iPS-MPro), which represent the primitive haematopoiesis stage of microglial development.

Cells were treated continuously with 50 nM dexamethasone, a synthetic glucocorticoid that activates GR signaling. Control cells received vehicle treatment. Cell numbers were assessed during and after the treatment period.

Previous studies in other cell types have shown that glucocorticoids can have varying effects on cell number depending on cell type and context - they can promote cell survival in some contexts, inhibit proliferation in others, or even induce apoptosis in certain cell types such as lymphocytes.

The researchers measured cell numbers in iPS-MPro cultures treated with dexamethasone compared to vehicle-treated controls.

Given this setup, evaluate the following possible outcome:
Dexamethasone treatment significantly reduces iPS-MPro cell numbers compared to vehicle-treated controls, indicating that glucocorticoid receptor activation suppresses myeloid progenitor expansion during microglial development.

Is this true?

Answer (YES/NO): YES